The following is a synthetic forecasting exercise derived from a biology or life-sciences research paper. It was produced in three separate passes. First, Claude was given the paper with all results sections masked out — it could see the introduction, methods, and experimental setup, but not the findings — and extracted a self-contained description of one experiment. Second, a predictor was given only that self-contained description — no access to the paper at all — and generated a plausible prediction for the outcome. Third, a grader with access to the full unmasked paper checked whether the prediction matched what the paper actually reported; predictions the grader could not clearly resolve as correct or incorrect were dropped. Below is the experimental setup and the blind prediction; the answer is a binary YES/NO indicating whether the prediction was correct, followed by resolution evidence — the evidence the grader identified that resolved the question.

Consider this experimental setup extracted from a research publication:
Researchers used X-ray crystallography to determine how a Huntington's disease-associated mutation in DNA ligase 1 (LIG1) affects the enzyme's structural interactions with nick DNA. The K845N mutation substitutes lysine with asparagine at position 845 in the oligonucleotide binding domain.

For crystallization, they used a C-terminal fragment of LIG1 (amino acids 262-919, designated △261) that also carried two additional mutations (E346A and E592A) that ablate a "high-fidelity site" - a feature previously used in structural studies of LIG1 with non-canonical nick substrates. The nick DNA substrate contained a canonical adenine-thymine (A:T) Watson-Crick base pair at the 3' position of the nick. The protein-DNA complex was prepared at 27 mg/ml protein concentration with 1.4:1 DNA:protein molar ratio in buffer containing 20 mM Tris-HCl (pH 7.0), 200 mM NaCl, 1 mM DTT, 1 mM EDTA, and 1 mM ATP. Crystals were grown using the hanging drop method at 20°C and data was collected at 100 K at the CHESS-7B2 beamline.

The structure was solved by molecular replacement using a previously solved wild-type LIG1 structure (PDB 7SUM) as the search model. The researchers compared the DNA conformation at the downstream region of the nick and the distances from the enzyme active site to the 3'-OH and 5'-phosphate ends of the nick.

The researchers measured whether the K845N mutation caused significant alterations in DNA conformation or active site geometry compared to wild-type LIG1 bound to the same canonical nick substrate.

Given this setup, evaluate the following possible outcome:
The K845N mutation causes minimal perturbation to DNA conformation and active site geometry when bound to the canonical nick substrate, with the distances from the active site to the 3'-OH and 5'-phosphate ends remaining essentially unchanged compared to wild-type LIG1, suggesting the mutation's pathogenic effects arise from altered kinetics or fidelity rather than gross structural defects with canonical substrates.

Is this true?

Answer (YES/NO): YES